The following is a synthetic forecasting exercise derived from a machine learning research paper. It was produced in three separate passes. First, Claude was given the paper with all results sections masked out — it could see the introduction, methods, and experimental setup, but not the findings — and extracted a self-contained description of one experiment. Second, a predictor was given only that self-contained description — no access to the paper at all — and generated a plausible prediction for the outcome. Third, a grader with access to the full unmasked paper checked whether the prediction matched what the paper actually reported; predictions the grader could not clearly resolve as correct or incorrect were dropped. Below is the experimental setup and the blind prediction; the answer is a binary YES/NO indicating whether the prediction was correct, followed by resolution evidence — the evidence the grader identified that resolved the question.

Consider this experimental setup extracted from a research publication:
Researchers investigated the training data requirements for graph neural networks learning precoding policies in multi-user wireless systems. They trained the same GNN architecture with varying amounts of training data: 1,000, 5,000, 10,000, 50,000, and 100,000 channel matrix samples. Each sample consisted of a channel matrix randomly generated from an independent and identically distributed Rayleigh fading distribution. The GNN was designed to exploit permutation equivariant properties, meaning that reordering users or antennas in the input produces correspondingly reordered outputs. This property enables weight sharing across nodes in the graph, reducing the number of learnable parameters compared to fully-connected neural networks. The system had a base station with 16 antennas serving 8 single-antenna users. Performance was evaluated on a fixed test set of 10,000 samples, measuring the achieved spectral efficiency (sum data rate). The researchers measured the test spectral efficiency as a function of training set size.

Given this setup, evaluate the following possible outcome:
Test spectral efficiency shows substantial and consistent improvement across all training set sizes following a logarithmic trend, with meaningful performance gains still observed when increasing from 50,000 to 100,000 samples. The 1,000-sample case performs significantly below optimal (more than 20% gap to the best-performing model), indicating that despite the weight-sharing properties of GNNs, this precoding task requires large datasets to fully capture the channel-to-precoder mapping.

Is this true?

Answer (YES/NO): NO